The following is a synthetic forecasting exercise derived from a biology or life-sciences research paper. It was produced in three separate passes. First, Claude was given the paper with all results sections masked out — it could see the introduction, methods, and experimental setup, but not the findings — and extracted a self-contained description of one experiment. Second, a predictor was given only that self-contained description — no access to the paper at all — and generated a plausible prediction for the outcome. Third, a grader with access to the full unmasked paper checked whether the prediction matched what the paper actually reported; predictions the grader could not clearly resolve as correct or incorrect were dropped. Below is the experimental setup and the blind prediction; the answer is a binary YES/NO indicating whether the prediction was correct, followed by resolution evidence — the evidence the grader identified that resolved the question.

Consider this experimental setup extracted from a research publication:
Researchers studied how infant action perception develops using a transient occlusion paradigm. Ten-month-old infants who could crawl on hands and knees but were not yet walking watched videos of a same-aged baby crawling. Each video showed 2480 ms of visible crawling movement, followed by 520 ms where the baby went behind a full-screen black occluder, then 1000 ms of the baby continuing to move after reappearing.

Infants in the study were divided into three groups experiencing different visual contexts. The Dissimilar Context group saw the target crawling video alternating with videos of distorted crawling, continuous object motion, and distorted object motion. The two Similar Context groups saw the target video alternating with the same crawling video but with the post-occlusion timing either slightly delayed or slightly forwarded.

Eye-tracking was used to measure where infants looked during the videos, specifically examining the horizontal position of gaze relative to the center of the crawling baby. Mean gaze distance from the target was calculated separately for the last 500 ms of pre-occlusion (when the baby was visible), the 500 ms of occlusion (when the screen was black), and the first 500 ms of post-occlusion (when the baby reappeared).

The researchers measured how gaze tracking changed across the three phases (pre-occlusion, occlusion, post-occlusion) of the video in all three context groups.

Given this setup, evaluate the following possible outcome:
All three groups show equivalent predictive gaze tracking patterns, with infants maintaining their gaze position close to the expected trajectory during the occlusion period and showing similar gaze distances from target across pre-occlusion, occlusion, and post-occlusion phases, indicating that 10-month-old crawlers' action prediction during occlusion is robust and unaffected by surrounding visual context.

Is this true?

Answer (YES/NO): NO